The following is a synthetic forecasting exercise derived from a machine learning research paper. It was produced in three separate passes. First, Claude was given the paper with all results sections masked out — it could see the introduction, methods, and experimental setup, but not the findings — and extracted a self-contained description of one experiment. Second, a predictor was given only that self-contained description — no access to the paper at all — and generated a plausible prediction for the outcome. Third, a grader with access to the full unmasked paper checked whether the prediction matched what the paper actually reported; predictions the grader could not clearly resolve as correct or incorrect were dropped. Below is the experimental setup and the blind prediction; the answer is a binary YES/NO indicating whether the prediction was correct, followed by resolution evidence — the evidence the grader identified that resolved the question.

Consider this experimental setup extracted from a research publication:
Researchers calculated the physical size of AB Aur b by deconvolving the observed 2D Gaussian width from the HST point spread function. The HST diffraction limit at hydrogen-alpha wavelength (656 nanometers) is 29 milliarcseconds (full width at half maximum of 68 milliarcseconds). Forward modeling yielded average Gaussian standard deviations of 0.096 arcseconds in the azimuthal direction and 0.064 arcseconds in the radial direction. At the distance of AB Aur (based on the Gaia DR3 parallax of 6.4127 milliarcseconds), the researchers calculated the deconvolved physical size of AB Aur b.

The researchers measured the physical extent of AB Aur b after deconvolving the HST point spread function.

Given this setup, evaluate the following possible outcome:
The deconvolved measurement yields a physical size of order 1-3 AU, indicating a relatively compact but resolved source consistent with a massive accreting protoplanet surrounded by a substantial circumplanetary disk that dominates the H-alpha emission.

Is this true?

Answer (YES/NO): NO